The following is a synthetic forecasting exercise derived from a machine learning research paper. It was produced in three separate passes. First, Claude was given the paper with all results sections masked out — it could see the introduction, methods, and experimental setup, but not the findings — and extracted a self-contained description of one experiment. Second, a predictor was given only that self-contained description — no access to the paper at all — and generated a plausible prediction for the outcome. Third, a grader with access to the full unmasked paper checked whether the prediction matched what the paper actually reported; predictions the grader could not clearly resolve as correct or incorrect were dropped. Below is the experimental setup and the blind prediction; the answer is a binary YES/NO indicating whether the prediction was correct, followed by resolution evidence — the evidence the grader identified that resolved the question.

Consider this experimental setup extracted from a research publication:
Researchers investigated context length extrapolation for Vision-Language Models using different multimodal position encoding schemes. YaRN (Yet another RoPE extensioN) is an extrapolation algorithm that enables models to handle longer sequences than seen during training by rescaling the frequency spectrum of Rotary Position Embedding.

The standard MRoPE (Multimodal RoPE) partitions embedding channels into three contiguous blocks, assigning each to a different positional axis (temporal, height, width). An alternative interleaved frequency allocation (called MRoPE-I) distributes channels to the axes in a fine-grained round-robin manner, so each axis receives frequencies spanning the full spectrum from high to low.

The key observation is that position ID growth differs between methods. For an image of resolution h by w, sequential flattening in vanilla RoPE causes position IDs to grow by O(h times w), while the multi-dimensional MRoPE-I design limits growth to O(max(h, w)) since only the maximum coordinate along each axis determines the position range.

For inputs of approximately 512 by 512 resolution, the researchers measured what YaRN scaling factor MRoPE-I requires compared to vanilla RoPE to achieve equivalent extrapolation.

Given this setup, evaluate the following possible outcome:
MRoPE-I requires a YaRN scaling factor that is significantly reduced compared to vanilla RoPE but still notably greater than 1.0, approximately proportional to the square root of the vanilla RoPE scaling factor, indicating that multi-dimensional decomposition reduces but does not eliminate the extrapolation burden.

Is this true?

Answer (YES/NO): NO